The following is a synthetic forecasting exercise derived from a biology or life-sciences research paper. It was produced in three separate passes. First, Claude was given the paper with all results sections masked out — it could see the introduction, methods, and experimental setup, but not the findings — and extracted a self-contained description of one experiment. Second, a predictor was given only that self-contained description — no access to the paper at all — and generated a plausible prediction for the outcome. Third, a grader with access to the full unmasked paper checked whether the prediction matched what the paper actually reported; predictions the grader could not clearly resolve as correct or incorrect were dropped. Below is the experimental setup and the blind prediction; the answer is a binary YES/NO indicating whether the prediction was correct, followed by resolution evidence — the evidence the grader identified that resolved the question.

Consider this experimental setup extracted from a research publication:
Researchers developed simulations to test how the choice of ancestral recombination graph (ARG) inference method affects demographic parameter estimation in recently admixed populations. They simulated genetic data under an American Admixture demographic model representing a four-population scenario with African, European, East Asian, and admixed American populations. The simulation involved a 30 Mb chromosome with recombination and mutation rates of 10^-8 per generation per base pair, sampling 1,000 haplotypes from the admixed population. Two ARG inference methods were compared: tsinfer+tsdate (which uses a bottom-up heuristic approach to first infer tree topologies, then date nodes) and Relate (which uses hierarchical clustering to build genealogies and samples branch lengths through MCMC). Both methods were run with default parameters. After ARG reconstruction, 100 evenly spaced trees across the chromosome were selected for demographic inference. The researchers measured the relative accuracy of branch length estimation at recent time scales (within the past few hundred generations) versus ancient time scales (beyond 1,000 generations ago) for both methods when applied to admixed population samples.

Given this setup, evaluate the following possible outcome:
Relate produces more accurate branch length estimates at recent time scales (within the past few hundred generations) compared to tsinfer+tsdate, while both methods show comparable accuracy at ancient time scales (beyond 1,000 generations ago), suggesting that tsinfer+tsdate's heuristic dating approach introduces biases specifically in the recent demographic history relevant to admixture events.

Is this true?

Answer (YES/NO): NO